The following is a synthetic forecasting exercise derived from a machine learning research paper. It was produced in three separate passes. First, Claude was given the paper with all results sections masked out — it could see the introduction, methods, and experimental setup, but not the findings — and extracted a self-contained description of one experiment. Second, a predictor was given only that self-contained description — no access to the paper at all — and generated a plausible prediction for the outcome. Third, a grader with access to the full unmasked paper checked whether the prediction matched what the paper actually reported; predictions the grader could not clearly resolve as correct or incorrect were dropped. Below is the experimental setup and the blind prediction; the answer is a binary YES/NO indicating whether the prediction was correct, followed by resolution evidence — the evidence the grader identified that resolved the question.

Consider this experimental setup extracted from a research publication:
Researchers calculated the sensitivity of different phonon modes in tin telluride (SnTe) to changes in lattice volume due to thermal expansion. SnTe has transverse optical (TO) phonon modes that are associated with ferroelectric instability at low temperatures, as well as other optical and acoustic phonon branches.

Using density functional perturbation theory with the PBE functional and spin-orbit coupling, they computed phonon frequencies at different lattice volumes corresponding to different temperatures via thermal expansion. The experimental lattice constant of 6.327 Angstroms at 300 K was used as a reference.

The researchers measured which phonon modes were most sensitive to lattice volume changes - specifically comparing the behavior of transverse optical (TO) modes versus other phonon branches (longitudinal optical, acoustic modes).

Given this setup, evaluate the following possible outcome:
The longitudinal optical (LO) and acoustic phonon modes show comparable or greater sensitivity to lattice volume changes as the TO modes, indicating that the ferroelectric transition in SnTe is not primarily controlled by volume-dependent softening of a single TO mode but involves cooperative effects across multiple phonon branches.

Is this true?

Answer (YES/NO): NO